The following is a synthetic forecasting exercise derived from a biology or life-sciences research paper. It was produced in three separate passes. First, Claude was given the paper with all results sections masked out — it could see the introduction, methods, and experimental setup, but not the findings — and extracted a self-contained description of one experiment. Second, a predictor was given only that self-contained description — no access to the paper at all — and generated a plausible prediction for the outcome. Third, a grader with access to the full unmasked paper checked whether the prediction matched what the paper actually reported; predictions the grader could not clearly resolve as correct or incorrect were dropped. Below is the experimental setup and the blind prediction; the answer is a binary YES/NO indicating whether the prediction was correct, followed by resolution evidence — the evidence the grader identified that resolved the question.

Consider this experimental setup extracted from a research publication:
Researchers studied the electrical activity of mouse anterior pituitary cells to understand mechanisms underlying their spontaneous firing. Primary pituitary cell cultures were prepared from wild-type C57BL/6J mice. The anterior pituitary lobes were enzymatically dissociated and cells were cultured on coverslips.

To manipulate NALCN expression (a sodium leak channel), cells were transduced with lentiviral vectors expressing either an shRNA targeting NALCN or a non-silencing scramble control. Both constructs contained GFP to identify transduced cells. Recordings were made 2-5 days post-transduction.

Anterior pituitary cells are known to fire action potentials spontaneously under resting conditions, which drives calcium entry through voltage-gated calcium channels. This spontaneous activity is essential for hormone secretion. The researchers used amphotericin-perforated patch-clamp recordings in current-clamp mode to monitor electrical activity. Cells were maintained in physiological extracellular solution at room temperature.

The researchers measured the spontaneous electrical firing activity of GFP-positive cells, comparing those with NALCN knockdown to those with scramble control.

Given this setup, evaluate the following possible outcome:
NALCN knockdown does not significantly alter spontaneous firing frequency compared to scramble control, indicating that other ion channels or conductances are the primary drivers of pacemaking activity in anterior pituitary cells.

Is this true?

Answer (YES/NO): NO